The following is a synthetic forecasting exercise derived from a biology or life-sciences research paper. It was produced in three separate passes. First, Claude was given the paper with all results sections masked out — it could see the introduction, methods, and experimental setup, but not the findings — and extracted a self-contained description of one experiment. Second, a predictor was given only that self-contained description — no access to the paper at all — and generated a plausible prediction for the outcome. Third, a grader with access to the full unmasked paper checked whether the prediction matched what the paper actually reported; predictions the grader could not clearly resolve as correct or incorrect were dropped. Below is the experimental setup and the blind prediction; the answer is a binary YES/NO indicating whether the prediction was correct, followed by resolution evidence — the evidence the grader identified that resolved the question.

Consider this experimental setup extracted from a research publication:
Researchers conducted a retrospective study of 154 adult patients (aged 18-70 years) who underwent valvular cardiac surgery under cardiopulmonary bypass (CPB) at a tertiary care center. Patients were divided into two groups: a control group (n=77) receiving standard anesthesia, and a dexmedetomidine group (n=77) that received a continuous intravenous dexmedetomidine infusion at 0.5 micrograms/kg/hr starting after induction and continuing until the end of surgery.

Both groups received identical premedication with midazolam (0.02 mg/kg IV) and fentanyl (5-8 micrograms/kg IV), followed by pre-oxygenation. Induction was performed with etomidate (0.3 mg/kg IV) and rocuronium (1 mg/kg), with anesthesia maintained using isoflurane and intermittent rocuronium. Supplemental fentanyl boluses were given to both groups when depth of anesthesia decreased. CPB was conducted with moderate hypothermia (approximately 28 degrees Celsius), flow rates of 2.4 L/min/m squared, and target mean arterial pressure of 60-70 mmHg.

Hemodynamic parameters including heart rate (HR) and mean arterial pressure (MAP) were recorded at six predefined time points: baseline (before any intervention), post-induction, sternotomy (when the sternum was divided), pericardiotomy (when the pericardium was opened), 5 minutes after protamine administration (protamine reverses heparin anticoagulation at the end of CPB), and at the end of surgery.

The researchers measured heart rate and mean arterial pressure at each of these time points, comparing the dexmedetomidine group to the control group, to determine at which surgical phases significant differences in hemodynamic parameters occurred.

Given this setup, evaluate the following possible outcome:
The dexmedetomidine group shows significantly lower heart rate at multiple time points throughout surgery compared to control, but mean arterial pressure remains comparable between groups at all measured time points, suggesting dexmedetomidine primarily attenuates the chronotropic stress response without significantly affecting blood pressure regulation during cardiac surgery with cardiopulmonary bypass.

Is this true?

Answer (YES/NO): NO